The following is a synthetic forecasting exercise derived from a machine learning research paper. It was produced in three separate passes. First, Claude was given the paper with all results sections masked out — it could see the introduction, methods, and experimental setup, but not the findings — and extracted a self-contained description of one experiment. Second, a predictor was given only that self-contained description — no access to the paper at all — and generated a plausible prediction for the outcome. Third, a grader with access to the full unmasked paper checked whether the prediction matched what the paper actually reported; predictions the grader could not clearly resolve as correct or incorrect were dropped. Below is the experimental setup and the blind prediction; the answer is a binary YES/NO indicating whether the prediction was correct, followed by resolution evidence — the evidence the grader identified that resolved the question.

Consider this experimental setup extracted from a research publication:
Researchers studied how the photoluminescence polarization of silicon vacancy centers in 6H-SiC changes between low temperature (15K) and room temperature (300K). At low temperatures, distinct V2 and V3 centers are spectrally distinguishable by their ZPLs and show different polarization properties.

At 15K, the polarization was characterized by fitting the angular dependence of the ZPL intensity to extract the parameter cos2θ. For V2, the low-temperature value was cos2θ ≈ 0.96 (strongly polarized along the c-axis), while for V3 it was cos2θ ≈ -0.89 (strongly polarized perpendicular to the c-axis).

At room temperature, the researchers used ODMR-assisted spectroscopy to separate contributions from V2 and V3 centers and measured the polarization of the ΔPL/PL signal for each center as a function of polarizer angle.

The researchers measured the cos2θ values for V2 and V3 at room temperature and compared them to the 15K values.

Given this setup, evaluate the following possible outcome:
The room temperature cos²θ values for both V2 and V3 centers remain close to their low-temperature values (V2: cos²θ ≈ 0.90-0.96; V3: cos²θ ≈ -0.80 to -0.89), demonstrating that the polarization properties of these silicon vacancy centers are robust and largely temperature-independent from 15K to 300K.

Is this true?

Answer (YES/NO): NO